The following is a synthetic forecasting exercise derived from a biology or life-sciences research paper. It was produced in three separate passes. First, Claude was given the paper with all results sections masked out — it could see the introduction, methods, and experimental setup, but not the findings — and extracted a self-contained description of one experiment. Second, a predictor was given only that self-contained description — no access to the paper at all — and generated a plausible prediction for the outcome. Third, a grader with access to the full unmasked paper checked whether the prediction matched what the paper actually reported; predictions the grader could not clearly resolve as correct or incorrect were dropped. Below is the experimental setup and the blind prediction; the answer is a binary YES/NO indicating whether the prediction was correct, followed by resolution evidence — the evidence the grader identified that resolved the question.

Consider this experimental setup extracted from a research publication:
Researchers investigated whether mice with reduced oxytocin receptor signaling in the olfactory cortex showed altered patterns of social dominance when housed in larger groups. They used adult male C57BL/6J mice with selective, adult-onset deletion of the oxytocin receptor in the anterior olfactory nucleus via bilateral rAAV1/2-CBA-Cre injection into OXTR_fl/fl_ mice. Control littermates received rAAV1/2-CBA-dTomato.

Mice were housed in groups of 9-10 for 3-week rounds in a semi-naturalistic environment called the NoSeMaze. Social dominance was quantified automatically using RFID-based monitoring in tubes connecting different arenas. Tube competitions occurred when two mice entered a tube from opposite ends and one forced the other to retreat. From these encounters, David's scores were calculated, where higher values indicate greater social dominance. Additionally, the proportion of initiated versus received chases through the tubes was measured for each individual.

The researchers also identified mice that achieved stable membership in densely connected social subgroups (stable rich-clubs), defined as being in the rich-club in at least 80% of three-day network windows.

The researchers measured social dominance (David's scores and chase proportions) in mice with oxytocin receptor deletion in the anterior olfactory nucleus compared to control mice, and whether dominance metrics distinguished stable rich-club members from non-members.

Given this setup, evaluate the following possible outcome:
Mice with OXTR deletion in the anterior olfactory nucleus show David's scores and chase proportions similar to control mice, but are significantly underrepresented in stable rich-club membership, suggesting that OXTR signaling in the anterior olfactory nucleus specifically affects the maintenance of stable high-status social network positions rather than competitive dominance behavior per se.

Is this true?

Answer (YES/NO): YES